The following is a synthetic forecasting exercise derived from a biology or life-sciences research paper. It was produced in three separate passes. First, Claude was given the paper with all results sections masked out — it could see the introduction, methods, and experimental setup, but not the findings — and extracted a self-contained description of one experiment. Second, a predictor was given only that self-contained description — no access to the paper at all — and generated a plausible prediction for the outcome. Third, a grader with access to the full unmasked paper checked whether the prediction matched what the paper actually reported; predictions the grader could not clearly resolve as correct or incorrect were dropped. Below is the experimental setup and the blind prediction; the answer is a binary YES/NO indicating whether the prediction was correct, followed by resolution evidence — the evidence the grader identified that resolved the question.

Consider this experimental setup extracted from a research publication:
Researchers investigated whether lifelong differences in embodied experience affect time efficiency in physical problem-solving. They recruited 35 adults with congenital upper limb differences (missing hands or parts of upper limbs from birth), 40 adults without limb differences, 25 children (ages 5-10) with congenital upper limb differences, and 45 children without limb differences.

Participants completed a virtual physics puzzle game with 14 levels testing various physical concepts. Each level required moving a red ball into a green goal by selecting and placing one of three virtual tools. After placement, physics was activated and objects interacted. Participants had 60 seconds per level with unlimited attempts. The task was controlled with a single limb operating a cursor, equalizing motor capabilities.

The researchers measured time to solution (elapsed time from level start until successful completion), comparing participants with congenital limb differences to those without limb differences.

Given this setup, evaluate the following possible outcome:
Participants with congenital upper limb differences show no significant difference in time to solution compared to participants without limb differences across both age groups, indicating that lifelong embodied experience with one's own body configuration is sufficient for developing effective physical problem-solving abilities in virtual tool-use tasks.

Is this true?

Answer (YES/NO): YES